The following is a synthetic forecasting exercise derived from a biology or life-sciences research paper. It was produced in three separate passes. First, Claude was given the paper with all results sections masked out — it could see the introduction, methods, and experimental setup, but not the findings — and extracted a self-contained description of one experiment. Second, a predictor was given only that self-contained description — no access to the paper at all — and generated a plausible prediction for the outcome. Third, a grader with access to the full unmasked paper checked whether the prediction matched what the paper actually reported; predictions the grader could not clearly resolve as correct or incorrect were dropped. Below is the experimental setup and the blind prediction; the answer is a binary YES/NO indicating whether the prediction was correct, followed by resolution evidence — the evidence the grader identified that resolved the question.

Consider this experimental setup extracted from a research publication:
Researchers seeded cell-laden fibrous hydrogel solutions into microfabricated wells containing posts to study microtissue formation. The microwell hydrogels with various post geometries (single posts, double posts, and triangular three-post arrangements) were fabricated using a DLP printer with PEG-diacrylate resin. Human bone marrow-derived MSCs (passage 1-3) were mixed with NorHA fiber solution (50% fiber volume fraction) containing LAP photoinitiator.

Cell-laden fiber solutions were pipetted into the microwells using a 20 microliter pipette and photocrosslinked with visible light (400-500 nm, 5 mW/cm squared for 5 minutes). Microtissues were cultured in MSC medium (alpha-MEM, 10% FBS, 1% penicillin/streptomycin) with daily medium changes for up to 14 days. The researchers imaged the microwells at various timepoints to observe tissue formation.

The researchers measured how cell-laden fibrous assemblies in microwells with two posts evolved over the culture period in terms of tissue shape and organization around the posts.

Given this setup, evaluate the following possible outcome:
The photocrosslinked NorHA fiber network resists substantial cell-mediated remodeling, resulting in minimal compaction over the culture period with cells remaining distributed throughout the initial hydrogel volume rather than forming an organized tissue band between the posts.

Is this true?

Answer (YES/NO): NO